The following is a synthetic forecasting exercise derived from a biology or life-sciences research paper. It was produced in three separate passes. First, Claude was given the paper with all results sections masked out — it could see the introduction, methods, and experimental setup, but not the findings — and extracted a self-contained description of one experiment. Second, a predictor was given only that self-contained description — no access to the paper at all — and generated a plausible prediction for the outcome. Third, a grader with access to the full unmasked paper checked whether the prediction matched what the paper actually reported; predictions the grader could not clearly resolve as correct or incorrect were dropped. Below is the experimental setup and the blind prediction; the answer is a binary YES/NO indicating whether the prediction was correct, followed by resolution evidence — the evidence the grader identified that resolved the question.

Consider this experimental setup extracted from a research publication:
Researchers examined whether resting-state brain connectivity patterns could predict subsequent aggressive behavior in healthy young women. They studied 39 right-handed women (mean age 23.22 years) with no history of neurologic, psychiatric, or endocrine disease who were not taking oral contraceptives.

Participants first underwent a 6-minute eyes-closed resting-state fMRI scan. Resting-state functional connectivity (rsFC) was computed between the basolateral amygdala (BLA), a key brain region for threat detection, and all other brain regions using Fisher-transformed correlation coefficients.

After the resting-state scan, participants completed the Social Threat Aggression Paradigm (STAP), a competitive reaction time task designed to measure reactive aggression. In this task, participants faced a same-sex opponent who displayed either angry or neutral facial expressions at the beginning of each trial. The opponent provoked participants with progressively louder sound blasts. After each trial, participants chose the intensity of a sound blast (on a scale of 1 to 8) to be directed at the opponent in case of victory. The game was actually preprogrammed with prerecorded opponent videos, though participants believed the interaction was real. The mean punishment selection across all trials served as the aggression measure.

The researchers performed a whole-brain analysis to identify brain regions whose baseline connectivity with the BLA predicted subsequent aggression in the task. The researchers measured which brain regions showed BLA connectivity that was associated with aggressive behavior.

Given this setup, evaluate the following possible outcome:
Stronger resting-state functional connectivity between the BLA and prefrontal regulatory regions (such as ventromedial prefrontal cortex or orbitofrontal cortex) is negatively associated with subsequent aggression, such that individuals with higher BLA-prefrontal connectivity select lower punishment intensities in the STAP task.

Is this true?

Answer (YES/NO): NO